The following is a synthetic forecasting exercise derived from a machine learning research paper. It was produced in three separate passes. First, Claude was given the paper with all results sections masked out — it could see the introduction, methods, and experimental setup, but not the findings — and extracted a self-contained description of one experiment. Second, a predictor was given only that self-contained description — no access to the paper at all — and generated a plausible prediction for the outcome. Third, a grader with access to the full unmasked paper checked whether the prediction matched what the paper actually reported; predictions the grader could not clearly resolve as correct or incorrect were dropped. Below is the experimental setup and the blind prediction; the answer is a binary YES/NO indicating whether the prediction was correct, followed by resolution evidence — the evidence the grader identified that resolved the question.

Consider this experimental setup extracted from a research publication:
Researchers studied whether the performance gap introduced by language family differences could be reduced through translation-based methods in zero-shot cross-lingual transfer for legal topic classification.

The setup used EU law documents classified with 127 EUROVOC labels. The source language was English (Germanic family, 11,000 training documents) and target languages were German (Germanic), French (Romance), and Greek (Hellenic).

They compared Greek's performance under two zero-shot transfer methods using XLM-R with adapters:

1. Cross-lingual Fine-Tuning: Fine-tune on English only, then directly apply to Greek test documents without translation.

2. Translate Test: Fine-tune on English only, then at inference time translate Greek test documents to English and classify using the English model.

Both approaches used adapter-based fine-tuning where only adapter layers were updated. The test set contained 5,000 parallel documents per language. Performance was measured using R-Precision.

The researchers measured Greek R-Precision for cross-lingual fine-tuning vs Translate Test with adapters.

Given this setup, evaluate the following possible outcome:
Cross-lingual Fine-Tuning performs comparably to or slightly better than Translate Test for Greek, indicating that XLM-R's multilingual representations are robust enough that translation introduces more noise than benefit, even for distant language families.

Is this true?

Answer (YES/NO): NO